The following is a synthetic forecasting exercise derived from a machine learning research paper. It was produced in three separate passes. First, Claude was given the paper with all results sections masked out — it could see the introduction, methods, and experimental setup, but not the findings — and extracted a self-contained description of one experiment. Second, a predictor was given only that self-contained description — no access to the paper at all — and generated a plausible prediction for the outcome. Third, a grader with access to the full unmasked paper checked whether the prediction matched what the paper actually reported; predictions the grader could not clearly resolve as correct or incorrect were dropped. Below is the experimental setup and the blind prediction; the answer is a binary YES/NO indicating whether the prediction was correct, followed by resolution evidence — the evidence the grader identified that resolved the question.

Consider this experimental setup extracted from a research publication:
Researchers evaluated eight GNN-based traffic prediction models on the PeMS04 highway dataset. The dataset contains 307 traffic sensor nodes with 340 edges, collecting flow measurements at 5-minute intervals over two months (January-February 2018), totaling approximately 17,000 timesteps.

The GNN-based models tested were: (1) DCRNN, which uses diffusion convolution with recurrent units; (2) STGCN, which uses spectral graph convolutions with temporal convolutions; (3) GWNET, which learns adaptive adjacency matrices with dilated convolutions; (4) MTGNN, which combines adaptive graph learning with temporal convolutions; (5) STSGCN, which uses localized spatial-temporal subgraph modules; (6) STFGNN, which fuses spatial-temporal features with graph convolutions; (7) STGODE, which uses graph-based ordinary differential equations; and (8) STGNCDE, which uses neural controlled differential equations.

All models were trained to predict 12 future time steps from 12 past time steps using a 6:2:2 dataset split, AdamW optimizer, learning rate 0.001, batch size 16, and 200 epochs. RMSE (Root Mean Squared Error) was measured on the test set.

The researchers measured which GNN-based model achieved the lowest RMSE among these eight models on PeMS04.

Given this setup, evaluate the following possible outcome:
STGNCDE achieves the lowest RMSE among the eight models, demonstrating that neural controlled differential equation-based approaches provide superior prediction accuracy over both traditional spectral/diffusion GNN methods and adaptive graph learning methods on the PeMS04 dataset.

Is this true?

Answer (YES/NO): YES